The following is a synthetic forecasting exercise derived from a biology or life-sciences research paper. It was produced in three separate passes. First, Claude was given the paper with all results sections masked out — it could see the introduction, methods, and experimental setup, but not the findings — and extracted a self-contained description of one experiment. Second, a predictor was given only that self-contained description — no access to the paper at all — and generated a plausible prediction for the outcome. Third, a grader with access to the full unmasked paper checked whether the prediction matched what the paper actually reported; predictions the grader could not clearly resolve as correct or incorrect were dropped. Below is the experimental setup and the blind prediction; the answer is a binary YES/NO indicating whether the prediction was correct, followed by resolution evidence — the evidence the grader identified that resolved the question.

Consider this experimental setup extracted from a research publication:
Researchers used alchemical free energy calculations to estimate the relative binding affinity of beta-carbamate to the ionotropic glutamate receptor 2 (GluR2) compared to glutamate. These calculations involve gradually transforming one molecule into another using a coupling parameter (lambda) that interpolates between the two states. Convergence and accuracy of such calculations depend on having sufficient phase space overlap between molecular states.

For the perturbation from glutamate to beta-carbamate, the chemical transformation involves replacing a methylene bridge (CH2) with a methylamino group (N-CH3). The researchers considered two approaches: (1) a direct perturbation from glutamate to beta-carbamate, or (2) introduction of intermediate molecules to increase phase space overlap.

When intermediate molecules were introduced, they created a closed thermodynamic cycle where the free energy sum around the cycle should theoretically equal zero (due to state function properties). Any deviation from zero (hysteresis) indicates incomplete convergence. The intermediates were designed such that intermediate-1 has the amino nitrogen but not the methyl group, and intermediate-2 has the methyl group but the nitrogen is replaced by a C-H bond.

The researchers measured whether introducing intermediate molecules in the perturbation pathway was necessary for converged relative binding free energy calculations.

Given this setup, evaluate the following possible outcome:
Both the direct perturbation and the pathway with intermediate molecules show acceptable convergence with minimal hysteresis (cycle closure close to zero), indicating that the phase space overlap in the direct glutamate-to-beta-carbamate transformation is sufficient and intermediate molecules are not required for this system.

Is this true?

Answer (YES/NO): NO